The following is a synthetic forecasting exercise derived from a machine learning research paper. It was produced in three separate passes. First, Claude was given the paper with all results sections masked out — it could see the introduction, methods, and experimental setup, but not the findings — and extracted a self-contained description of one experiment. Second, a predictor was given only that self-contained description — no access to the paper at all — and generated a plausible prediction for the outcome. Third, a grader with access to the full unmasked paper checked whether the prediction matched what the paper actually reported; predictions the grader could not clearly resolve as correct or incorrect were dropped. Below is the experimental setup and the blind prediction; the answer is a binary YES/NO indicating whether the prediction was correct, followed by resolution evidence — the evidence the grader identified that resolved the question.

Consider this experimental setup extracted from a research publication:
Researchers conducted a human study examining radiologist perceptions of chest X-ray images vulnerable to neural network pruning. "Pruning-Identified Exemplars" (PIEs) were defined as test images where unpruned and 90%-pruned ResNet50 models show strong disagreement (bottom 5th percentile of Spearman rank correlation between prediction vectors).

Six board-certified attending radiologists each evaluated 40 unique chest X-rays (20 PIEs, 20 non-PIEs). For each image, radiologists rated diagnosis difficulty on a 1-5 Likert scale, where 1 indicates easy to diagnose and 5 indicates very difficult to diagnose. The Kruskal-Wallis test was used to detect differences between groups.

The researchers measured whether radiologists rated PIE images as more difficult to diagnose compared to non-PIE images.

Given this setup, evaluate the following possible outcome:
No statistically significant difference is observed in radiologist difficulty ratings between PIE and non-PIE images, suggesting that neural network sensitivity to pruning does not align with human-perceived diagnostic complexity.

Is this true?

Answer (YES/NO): YES